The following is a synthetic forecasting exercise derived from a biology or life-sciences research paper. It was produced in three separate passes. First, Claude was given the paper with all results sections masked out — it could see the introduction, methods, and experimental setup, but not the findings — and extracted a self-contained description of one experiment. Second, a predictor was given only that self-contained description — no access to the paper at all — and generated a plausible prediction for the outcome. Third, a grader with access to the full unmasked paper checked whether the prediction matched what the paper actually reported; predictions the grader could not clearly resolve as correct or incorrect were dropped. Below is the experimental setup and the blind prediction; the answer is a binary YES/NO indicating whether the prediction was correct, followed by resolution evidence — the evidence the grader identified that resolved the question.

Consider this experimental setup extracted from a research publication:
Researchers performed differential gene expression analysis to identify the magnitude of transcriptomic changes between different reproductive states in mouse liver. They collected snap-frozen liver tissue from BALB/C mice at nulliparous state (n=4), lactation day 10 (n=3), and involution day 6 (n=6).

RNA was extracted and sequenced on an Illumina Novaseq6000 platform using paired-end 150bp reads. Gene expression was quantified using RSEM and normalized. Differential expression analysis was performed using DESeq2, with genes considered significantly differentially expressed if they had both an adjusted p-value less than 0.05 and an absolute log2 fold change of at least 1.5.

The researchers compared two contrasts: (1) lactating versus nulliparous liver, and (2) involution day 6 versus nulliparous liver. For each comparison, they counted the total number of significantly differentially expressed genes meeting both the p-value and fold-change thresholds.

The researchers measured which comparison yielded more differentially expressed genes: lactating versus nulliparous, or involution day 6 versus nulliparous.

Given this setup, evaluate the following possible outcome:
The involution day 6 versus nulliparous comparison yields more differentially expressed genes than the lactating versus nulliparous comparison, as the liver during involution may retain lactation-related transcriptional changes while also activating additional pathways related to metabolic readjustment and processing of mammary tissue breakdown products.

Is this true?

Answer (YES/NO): NO